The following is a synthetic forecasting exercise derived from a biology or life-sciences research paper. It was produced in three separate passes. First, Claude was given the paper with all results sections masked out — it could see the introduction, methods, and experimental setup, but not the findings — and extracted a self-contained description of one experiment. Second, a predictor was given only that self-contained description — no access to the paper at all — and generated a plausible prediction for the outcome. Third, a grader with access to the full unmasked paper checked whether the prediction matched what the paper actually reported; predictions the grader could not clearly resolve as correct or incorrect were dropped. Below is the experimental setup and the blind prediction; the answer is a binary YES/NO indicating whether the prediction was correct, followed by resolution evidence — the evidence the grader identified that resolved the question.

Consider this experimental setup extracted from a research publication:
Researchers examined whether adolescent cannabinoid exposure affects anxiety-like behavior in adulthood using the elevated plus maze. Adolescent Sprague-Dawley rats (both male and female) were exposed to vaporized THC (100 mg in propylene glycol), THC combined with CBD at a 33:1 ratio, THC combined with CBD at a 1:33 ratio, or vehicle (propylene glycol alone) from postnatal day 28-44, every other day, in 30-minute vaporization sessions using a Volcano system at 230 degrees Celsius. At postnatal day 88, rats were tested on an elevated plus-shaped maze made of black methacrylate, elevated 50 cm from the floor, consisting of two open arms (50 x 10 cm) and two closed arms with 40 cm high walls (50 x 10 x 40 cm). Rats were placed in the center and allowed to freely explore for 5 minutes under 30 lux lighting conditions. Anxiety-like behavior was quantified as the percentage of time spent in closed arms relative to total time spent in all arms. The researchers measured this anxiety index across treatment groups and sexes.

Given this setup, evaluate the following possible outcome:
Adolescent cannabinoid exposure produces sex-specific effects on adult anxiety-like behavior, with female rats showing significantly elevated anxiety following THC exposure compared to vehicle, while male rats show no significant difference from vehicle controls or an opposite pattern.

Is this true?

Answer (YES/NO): NO